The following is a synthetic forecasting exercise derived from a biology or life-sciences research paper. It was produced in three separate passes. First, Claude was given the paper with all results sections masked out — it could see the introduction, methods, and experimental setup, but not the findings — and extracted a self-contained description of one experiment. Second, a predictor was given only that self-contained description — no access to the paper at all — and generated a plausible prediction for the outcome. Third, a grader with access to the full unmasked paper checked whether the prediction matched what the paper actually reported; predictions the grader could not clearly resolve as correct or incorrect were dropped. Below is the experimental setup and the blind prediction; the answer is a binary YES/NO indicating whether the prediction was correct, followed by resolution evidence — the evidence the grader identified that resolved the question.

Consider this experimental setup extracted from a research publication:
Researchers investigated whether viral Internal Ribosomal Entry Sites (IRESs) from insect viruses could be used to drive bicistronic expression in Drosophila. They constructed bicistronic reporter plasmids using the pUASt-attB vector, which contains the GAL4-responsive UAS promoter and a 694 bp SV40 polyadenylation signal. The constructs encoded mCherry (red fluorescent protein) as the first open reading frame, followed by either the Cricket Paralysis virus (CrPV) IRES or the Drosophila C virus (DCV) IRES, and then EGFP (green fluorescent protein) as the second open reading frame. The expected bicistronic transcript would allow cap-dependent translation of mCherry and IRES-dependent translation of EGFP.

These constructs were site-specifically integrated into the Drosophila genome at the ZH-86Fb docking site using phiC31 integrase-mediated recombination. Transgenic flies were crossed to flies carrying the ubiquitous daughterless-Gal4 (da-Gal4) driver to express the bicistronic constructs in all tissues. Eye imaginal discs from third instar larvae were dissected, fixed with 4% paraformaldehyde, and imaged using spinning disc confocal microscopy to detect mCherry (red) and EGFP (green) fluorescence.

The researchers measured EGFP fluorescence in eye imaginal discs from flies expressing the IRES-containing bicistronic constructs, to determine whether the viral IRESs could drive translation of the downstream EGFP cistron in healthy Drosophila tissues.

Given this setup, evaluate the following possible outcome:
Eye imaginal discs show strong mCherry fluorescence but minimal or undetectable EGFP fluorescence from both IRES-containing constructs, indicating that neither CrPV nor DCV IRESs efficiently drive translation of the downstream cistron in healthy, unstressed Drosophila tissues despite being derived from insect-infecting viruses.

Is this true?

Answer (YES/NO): YES